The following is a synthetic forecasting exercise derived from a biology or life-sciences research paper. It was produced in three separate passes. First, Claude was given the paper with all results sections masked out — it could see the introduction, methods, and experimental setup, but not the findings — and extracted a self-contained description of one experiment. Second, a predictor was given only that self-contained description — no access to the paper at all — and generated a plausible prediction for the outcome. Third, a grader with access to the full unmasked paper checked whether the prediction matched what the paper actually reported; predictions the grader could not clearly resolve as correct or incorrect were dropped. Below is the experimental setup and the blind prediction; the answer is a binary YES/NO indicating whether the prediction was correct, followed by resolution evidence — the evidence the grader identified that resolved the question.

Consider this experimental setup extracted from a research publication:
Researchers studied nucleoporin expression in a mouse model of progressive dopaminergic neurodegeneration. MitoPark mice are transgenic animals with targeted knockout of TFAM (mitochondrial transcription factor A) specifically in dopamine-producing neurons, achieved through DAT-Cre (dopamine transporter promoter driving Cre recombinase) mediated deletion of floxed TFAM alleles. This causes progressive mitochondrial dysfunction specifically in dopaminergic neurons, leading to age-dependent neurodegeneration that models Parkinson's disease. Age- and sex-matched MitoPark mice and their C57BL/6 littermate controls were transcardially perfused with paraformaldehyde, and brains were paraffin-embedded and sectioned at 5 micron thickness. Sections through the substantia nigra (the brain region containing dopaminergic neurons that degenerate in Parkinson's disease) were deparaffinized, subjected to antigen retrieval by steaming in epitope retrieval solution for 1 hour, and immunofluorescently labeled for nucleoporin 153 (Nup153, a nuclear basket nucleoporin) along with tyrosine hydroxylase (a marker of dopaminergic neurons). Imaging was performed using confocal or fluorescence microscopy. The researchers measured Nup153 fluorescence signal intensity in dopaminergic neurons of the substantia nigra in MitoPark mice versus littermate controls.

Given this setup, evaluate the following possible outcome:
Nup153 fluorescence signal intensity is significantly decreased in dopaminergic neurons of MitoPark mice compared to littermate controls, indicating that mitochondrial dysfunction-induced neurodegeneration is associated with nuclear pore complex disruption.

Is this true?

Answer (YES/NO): YES